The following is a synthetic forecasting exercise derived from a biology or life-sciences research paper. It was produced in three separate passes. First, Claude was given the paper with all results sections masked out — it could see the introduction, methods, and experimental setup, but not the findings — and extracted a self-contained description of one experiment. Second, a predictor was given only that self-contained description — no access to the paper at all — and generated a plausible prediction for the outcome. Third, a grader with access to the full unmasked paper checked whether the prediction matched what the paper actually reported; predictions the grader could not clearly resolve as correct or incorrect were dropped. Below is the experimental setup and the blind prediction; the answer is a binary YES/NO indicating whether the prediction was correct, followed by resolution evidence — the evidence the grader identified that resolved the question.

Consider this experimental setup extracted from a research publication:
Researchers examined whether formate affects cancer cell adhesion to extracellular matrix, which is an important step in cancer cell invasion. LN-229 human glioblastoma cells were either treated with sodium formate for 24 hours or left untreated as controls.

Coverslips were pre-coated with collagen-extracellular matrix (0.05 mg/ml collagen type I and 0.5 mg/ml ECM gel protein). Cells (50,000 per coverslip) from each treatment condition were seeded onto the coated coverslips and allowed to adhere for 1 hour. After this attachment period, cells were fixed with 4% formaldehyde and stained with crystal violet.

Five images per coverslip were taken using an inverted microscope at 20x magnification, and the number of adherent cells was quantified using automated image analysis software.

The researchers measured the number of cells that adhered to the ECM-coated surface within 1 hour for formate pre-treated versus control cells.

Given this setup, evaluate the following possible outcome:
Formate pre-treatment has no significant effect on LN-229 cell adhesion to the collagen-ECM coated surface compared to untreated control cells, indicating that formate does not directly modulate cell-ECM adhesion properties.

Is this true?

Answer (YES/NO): NO